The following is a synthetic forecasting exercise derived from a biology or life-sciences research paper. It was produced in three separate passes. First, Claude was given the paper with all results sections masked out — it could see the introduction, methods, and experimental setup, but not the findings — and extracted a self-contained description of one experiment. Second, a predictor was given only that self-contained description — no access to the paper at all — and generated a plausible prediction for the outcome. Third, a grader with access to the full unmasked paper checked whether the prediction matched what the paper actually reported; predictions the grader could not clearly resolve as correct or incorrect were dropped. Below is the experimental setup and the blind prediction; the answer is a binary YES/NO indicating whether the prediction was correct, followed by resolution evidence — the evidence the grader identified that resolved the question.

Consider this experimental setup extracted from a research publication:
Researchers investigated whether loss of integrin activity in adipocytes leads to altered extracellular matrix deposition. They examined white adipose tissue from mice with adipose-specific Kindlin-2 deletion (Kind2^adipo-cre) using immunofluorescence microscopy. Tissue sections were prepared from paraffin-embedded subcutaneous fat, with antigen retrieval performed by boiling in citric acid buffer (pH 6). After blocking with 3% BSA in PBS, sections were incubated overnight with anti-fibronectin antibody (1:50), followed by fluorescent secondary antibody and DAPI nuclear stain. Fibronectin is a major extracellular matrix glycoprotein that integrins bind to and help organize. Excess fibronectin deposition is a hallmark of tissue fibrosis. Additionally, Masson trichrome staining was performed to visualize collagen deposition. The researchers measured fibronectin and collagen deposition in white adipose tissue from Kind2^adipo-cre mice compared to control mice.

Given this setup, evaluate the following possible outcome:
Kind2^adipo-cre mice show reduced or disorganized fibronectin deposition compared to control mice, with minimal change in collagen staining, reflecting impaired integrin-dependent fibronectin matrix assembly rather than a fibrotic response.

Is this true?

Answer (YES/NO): NO